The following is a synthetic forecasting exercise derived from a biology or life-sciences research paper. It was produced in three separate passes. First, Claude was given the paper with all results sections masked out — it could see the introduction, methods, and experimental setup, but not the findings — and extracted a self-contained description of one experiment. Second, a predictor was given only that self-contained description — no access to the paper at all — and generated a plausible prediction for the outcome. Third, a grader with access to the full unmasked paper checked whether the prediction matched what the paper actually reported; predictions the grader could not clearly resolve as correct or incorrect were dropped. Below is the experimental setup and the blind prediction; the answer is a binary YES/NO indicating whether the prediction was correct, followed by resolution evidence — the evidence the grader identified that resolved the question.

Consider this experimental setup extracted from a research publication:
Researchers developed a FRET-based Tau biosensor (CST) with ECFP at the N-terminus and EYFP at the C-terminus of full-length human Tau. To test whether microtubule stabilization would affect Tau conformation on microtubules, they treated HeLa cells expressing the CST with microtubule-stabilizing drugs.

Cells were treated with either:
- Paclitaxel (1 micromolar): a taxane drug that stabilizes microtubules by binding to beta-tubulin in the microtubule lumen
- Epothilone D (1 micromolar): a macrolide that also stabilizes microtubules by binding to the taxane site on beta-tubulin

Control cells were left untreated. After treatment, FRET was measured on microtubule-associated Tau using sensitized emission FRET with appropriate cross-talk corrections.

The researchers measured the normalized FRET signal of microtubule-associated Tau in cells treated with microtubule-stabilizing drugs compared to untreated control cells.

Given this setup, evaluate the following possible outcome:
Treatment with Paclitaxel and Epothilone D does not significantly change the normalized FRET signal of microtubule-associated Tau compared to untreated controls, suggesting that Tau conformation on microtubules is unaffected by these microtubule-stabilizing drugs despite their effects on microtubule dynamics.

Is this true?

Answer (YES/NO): NO